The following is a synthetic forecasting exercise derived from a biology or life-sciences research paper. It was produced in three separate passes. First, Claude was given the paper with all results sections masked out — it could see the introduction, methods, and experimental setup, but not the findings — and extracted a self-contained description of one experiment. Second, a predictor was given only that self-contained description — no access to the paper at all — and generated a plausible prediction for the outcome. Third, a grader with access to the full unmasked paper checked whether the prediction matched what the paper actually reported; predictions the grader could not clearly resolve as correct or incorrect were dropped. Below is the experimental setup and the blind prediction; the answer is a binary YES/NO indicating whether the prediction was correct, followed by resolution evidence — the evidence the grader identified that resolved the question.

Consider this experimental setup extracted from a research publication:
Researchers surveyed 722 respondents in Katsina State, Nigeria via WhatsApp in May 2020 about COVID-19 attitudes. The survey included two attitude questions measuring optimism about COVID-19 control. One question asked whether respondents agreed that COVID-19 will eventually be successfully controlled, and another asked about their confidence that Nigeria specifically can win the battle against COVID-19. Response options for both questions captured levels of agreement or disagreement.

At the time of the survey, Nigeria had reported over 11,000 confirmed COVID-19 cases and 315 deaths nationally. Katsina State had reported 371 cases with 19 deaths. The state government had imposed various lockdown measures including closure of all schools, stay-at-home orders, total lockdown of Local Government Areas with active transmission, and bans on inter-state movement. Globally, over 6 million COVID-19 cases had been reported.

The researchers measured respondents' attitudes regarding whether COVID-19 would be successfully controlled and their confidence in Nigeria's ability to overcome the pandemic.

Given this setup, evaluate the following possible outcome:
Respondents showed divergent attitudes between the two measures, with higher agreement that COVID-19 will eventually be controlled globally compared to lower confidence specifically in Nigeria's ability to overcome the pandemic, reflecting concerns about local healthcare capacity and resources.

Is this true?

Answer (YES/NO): YES